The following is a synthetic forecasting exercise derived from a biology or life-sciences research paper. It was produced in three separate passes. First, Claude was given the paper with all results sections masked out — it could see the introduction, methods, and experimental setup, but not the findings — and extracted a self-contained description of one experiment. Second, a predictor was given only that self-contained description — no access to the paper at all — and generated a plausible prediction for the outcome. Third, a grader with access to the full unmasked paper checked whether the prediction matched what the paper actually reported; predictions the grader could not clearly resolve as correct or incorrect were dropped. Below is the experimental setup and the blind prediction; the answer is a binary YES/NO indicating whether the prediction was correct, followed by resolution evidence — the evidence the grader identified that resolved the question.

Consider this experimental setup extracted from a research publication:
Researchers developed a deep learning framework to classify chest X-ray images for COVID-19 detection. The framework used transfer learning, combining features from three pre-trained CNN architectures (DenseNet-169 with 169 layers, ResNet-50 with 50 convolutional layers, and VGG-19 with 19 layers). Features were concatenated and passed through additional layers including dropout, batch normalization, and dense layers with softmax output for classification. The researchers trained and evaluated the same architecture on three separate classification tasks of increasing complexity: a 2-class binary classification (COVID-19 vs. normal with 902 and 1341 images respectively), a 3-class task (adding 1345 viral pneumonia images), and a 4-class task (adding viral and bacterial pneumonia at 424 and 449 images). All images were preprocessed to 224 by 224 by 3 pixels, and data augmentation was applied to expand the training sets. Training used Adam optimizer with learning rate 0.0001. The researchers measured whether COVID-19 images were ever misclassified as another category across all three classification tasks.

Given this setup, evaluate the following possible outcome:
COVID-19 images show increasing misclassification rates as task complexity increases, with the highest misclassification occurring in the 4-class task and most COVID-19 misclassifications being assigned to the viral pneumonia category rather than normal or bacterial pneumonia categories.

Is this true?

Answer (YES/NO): NO